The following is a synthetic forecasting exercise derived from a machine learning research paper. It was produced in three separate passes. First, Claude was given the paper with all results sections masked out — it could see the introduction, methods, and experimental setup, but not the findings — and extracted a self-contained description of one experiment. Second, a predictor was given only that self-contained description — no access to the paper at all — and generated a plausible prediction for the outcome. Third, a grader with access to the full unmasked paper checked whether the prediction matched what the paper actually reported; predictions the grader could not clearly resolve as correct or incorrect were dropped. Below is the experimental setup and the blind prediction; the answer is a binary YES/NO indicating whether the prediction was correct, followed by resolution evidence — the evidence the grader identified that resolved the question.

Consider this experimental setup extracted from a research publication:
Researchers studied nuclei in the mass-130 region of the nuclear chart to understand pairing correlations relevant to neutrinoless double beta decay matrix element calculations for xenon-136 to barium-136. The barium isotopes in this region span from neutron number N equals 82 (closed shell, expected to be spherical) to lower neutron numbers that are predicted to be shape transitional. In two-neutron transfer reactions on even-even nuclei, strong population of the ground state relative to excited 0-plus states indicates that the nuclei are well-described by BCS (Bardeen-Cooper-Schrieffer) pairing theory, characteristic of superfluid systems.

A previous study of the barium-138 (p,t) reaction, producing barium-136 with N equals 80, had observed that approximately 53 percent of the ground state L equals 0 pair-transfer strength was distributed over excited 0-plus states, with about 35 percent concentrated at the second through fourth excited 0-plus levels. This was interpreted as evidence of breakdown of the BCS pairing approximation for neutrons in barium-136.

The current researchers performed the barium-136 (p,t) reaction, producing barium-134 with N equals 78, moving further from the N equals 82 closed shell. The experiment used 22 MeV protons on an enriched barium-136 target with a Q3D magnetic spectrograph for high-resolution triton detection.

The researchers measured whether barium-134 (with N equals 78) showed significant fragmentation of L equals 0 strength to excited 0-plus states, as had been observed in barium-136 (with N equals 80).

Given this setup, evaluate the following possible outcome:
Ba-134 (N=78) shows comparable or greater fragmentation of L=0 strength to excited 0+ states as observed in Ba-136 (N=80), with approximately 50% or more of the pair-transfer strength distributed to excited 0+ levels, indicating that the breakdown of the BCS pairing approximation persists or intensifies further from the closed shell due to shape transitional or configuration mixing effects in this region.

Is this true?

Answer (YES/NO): NO